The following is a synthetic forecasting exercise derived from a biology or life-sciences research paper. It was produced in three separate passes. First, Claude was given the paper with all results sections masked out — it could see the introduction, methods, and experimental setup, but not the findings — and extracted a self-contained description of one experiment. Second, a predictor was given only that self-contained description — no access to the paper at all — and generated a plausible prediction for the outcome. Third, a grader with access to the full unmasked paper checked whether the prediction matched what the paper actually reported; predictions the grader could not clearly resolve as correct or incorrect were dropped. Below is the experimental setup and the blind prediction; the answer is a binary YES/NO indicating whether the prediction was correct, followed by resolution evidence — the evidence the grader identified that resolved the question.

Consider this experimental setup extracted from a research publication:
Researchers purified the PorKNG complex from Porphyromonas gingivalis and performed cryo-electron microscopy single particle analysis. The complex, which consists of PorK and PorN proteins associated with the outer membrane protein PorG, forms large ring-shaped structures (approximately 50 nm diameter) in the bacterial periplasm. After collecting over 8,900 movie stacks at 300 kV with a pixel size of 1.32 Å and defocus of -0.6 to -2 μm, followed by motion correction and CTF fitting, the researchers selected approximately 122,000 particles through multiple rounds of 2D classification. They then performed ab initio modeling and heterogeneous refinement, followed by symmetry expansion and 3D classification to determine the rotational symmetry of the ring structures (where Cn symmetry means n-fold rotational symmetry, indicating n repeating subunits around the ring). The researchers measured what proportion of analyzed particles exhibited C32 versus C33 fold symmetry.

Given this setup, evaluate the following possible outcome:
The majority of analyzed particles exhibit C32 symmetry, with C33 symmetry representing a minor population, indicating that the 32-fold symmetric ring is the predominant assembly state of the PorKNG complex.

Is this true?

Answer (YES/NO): NO